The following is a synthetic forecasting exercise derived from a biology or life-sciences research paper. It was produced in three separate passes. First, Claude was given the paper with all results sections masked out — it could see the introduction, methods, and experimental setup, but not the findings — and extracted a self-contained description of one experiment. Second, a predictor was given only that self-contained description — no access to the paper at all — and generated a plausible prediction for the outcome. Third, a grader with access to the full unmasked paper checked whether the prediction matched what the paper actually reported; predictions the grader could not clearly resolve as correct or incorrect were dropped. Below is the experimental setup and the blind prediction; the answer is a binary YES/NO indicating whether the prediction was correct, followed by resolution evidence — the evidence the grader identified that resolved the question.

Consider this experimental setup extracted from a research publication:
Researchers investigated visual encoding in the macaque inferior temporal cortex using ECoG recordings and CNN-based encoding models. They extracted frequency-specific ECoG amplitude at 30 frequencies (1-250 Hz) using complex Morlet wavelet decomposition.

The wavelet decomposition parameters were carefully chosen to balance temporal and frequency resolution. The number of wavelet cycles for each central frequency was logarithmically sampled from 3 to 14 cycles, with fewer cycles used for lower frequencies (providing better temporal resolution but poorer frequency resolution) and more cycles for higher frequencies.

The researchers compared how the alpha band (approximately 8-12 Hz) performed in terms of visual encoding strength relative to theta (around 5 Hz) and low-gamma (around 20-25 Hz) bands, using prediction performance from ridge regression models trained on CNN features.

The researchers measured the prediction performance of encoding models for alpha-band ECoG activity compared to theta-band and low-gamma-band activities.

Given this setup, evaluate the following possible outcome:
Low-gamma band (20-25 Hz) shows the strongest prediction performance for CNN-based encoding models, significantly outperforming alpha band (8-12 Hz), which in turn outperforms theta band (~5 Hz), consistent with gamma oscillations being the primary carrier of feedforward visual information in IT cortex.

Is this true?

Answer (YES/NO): NO